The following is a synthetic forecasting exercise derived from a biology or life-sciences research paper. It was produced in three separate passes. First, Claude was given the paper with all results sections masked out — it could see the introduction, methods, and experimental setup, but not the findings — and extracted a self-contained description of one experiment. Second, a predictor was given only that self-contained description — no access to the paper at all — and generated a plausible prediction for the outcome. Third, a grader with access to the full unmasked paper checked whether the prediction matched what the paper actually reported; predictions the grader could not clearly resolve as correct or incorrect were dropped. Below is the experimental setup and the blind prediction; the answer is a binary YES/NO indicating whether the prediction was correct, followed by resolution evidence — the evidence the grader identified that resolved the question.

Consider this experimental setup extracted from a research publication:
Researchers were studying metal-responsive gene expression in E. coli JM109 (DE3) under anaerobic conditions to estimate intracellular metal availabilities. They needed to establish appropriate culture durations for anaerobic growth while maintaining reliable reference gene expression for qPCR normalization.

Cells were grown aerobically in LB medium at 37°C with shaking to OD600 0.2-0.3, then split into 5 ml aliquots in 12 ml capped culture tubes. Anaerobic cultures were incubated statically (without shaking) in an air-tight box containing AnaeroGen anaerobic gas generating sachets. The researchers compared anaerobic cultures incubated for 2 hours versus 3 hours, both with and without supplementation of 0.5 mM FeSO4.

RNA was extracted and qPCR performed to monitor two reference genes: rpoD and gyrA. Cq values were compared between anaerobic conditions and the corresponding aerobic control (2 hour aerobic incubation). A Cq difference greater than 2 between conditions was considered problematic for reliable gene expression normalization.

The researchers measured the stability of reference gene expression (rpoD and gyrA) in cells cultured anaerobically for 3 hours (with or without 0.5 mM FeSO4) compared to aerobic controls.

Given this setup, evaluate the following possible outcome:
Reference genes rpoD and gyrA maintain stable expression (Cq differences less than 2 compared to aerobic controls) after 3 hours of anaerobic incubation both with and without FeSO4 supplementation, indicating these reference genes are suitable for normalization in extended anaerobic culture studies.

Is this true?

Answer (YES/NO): NO